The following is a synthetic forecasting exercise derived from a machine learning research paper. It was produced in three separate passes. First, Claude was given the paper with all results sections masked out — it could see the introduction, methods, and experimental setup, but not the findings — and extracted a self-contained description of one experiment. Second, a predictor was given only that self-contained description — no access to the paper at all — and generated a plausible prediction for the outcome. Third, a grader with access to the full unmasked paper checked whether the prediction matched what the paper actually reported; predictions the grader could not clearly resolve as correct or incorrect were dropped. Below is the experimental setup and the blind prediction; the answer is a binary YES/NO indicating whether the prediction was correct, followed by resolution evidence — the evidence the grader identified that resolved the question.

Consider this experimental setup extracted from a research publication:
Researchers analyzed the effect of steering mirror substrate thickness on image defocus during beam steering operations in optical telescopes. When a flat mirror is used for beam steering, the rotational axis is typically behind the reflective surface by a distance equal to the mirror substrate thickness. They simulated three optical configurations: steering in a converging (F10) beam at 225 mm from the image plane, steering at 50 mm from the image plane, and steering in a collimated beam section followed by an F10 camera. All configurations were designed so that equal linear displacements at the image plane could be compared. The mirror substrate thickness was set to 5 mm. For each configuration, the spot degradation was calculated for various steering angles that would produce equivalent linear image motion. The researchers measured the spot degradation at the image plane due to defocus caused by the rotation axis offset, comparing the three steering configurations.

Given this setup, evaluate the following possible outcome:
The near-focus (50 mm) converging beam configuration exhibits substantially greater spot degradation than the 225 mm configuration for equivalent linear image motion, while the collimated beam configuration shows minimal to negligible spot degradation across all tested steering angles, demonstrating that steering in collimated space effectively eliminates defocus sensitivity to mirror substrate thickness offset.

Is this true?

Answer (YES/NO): YES